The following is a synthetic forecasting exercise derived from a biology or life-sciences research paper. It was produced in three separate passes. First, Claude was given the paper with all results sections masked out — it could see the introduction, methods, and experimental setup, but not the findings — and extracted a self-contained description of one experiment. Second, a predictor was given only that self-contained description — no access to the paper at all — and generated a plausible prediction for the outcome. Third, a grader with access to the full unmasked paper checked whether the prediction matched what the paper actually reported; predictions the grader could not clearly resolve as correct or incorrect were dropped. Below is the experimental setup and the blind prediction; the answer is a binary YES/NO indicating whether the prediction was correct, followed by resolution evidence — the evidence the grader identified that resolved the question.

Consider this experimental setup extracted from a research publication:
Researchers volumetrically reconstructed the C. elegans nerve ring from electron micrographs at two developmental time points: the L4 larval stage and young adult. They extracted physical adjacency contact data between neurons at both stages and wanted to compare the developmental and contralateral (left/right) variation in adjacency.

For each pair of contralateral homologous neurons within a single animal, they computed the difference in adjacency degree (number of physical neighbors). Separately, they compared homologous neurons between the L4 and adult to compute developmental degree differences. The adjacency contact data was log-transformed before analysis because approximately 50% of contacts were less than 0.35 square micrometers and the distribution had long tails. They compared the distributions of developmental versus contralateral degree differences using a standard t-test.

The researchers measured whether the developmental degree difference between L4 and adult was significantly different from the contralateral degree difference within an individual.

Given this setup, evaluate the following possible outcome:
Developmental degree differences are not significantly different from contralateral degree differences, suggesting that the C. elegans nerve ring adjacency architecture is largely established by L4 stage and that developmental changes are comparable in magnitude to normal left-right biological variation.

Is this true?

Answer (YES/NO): NO